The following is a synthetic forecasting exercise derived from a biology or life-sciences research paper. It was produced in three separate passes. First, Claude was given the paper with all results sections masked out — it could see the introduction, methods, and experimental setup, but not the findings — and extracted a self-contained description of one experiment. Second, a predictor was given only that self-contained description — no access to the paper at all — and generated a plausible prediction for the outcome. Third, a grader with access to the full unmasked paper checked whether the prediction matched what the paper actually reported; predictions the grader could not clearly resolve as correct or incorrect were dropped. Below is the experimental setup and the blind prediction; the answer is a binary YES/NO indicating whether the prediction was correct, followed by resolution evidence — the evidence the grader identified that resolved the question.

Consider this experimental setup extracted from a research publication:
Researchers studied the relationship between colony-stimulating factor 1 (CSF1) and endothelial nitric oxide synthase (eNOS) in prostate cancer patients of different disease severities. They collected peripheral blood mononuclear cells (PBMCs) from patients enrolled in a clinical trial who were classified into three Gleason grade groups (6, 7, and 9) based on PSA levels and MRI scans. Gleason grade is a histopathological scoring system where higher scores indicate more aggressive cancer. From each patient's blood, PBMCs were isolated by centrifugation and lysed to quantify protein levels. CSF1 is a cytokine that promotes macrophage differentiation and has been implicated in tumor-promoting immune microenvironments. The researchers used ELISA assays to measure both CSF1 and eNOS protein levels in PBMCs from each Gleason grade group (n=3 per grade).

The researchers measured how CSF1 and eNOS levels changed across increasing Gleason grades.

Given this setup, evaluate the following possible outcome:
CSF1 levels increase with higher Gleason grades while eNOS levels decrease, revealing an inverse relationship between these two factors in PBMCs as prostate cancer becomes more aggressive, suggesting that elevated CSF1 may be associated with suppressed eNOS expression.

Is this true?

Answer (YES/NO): NO